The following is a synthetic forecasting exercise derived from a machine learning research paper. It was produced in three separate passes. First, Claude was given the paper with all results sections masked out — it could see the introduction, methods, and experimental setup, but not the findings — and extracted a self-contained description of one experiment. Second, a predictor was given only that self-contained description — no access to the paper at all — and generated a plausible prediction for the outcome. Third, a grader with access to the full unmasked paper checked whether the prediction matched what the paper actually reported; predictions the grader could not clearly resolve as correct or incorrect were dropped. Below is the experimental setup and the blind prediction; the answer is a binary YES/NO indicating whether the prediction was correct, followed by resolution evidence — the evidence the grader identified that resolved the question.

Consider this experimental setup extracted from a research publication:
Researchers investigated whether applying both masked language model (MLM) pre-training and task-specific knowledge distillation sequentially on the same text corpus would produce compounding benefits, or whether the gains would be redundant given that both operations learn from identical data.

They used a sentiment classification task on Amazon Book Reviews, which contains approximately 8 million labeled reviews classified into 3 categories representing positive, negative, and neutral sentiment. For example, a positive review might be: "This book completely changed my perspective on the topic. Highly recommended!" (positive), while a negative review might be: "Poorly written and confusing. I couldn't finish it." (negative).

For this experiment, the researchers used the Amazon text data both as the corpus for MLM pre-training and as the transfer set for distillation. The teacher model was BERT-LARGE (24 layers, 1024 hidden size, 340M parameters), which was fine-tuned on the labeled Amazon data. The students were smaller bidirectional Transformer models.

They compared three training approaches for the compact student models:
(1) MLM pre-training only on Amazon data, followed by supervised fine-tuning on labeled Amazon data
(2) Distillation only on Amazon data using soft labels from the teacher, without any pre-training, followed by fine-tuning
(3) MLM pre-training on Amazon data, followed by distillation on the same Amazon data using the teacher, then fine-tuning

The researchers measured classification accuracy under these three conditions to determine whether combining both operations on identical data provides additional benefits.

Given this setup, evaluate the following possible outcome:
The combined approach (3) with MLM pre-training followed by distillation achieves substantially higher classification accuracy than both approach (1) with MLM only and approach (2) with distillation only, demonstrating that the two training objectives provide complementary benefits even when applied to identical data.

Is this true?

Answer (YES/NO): YES